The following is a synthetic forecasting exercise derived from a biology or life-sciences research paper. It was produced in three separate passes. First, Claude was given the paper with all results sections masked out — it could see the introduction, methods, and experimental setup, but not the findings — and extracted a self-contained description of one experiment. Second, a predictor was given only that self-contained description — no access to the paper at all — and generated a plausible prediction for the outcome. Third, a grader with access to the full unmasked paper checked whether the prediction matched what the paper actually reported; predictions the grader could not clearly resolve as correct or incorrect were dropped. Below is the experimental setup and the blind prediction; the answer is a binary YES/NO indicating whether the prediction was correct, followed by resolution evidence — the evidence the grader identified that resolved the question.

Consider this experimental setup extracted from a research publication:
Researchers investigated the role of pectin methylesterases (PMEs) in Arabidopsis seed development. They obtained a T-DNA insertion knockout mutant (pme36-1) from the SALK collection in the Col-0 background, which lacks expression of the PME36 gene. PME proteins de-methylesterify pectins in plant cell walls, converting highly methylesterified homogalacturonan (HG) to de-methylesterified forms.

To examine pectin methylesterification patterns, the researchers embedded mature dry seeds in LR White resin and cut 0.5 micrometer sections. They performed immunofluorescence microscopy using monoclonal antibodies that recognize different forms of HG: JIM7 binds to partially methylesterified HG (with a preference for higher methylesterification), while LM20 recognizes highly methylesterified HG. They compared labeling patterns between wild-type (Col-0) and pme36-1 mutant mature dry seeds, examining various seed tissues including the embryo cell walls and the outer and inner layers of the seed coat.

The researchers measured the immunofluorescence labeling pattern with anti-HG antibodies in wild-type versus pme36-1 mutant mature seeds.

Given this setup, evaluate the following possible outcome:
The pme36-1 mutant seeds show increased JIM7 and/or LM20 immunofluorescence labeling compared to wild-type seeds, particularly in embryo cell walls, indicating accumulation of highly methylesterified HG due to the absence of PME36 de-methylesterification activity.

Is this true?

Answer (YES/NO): YES